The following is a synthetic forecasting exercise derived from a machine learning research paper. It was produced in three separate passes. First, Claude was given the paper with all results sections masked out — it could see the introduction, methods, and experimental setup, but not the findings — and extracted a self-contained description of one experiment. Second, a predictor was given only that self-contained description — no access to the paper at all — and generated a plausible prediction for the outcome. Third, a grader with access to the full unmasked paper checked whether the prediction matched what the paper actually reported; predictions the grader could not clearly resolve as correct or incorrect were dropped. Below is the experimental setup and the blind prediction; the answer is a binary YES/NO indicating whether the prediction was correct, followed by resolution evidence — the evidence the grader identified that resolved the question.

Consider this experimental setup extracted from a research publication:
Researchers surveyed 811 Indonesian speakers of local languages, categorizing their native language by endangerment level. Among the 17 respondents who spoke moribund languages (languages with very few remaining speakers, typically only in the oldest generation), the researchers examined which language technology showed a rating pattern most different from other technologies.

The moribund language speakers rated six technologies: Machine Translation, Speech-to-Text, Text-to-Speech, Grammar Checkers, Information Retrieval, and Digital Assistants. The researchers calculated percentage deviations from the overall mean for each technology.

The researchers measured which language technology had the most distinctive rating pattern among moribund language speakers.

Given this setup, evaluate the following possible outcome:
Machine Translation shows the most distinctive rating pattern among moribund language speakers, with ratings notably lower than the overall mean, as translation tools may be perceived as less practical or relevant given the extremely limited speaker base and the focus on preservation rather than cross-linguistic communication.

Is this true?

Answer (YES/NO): NO